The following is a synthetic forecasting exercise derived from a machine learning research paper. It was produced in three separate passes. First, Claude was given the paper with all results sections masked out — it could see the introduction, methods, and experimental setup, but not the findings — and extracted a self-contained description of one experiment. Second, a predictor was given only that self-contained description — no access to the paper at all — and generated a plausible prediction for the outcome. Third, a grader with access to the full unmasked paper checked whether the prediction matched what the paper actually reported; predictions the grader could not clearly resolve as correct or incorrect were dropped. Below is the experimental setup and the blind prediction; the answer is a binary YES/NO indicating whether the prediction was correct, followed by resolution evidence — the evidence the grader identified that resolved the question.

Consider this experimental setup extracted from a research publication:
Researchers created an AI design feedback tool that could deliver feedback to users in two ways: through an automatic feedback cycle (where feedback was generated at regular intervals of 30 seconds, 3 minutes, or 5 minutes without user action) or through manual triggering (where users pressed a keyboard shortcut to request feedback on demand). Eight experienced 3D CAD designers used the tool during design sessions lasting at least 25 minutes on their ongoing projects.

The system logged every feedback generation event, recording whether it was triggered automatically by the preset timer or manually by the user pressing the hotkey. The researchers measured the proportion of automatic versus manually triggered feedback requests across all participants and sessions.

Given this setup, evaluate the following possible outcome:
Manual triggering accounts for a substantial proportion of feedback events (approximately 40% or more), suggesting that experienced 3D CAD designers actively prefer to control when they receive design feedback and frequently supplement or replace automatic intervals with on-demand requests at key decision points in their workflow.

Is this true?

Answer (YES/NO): YES